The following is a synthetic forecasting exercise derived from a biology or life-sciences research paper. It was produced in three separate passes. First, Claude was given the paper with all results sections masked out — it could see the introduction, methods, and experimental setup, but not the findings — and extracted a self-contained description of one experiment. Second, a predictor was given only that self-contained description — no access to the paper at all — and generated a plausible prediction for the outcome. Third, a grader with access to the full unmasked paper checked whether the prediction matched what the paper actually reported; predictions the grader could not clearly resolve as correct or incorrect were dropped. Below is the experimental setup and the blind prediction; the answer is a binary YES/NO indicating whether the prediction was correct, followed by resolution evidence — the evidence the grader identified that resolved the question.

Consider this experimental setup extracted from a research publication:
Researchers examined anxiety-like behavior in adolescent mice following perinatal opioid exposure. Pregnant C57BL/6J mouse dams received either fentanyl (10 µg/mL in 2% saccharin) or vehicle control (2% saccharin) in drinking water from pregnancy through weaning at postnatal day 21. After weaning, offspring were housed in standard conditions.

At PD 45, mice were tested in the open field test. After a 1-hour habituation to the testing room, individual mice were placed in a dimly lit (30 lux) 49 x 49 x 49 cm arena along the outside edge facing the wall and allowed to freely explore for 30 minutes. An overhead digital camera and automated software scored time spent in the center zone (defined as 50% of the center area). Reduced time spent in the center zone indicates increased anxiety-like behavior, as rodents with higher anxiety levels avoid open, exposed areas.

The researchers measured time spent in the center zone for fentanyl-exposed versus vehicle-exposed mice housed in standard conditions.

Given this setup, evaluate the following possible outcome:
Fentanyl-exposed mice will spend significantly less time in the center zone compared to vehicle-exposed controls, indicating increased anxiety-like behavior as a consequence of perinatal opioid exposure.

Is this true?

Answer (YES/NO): YES